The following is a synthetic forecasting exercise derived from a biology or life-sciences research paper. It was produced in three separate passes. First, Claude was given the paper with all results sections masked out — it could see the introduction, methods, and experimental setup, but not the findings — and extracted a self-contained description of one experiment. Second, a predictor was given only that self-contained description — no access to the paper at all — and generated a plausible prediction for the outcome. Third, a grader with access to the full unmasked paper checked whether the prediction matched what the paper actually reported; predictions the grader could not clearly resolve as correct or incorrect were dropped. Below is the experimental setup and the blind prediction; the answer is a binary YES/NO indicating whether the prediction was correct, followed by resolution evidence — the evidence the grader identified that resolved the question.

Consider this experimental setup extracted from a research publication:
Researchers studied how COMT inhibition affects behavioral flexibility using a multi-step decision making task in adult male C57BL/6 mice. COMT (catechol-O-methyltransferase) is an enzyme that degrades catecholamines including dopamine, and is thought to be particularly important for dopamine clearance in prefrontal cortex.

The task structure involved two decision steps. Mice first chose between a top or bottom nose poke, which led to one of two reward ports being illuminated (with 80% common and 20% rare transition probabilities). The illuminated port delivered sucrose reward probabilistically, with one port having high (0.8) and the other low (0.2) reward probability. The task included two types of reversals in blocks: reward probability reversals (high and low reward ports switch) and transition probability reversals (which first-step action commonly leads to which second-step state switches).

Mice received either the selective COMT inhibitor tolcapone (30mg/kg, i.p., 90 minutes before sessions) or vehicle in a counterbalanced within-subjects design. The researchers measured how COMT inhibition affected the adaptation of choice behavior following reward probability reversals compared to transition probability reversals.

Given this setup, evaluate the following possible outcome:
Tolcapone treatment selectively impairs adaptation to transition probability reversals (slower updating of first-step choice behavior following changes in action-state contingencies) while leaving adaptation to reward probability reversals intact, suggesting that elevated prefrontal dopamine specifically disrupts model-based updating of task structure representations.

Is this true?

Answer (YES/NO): NO